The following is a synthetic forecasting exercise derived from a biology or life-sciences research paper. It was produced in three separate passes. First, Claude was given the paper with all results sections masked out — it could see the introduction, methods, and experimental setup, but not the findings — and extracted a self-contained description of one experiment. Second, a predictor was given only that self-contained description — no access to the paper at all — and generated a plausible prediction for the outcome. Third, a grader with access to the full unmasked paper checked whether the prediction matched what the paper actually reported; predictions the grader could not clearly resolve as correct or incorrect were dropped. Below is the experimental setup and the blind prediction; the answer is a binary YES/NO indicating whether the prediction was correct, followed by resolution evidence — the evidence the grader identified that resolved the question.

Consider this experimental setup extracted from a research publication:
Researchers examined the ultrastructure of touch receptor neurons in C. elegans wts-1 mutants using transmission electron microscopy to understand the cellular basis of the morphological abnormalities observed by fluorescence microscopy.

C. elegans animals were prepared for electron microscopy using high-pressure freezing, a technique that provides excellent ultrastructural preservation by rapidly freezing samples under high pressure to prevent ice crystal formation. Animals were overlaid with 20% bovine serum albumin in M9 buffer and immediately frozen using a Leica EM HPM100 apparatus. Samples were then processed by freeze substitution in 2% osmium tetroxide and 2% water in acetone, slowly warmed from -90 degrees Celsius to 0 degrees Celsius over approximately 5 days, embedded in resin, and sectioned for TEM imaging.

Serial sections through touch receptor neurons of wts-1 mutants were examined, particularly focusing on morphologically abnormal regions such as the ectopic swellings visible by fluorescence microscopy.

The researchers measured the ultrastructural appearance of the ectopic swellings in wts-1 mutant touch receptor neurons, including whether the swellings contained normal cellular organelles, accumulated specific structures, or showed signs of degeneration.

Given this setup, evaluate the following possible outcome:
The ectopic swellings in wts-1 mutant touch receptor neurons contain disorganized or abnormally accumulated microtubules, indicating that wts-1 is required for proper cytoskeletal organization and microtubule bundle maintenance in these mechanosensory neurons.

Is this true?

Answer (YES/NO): NO